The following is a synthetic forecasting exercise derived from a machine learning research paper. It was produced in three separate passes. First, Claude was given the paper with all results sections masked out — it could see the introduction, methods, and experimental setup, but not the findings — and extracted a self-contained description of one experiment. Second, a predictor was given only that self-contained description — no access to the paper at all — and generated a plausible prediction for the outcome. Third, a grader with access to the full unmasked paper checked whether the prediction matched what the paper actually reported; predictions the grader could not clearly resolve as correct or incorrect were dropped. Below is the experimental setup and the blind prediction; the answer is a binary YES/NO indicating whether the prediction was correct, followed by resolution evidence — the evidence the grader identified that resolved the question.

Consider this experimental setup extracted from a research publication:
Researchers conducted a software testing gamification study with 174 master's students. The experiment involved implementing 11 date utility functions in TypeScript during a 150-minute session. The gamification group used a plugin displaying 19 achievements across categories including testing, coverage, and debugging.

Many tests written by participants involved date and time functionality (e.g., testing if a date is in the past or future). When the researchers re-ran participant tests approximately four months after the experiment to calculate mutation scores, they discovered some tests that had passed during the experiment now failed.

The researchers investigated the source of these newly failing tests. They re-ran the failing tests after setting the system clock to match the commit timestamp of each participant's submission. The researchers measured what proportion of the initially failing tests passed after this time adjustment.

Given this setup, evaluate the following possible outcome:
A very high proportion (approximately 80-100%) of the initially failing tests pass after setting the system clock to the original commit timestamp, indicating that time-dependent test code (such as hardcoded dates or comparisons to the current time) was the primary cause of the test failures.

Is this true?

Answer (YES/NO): NO